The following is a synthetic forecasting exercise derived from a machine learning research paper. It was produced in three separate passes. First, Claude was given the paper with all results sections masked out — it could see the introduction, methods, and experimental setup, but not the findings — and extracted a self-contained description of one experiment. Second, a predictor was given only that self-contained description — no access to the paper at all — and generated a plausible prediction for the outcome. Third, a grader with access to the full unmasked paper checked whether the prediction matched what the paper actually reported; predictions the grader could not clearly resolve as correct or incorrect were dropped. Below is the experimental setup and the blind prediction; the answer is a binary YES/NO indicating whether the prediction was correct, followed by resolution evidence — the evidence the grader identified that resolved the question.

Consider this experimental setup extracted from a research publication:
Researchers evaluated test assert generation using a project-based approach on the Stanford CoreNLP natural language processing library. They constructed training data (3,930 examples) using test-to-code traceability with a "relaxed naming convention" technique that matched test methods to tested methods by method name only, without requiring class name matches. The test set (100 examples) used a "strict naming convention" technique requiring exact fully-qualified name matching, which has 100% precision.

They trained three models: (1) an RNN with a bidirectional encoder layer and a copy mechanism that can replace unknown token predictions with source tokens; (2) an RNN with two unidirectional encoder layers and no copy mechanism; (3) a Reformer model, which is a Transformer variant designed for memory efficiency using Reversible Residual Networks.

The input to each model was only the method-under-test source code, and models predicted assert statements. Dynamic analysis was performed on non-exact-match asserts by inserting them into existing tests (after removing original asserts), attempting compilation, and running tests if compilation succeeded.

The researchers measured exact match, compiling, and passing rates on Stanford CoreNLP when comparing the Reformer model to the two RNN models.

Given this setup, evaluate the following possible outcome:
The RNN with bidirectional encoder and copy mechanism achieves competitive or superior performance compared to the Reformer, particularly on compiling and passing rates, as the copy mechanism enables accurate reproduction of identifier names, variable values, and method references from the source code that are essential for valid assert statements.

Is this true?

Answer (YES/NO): YES